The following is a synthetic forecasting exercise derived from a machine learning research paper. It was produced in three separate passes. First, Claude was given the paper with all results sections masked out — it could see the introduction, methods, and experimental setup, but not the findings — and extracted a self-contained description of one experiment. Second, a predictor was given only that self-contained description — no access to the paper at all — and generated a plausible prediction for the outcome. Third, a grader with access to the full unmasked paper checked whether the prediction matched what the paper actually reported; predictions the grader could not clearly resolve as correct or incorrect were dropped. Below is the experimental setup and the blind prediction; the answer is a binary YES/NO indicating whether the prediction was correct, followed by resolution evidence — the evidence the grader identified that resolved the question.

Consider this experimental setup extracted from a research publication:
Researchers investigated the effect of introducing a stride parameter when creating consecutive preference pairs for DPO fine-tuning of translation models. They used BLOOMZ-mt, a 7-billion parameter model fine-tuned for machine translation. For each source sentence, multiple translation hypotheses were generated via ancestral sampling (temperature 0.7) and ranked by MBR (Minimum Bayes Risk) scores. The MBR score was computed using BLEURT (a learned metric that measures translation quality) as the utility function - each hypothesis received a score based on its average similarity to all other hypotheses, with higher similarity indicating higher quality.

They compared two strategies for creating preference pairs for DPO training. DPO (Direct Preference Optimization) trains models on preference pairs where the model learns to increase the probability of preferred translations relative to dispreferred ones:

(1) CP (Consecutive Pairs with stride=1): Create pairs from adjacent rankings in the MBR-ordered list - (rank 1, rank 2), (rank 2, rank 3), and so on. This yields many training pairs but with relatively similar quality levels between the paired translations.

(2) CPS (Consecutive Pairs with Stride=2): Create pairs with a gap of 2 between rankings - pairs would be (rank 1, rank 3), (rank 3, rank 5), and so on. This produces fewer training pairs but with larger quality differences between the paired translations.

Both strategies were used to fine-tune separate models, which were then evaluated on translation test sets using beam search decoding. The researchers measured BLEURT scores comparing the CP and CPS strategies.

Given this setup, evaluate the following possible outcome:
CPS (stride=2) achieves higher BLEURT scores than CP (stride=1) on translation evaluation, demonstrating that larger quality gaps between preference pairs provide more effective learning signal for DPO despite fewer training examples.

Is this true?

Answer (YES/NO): NO